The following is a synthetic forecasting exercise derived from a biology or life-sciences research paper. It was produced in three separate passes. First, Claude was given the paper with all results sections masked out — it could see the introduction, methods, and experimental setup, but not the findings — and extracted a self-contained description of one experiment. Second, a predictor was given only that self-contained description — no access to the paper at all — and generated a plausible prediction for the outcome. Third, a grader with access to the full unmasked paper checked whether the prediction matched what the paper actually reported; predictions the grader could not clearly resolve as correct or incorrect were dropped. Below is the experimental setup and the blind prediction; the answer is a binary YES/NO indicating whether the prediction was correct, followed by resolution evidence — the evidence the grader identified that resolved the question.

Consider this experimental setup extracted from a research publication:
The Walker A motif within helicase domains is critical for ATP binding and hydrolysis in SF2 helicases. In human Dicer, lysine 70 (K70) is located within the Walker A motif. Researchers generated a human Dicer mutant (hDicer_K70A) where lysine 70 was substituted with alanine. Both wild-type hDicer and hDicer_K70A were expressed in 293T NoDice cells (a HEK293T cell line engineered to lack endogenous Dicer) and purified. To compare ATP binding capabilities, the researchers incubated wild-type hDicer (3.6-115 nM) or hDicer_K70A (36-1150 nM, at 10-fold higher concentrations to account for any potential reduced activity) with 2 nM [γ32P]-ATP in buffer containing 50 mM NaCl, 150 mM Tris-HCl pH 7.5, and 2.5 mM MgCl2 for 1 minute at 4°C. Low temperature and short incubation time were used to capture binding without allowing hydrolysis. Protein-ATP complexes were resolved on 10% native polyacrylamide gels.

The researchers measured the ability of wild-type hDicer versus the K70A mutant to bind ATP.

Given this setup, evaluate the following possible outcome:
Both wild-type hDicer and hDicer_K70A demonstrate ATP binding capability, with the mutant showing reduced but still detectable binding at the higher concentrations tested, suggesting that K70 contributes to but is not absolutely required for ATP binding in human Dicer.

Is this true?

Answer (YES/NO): YES